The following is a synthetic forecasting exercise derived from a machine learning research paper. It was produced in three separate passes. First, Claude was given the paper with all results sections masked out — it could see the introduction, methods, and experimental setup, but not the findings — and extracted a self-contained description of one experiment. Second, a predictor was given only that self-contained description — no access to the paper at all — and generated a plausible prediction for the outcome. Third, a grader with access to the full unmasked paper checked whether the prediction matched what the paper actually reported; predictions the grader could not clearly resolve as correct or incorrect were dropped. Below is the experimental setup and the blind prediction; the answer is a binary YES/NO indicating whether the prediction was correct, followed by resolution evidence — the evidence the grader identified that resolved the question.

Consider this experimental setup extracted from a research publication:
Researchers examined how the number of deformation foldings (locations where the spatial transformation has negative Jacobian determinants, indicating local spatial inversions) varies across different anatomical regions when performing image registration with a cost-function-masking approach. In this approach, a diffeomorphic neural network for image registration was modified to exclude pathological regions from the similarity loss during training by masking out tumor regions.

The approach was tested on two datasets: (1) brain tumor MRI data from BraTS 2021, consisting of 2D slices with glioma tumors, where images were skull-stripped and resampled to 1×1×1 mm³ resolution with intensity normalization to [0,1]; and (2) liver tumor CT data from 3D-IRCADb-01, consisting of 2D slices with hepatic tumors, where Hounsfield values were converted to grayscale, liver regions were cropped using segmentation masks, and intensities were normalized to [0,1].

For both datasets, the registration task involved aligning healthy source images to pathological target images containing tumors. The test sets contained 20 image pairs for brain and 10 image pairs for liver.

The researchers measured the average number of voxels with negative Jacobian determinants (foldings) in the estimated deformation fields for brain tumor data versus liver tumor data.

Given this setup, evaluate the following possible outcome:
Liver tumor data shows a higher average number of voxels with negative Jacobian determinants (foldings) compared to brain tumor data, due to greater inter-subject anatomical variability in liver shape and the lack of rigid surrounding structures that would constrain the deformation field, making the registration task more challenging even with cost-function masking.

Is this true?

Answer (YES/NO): NO